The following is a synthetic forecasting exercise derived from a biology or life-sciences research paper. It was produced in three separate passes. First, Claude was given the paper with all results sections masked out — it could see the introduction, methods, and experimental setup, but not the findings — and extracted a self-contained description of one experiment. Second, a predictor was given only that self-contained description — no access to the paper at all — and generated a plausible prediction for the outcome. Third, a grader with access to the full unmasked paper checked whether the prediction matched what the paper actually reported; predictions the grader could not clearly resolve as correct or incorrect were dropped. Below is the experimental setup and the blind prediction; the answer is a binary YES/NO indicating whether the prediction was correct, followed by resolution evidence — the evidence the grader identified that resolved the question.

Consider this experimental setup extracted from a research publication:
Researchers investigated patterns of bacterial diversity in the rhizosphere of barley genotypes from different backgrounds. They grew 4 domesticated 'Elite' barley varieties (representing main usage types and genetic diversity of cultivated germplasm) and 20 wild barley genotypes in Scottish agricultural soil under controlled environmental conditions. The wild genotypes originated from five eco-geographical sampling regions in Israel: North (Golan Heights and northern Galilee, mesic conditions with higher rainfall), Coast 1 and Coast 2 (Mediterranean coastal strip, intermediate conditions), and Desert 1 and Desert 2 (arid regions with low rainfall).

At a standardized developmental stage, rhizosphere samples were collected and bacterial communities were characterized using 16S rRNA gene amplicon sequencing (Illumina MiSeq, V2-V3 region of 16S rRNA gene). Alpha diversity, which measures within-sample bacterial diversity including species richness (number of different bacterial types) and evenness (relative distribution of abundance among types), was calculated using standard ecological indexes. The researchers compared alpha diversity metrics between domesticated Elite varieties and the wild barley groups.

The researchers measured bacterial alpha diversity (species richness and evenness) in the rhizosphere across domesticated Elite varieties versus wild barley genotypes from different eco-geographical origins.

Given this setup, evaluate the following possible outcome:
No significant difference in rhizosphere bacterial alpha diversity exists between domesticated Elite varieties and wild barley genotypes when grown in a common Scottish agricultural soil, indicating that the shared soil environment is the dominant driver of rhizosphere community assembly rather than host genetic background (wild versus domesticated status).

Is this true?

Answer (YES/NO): NO